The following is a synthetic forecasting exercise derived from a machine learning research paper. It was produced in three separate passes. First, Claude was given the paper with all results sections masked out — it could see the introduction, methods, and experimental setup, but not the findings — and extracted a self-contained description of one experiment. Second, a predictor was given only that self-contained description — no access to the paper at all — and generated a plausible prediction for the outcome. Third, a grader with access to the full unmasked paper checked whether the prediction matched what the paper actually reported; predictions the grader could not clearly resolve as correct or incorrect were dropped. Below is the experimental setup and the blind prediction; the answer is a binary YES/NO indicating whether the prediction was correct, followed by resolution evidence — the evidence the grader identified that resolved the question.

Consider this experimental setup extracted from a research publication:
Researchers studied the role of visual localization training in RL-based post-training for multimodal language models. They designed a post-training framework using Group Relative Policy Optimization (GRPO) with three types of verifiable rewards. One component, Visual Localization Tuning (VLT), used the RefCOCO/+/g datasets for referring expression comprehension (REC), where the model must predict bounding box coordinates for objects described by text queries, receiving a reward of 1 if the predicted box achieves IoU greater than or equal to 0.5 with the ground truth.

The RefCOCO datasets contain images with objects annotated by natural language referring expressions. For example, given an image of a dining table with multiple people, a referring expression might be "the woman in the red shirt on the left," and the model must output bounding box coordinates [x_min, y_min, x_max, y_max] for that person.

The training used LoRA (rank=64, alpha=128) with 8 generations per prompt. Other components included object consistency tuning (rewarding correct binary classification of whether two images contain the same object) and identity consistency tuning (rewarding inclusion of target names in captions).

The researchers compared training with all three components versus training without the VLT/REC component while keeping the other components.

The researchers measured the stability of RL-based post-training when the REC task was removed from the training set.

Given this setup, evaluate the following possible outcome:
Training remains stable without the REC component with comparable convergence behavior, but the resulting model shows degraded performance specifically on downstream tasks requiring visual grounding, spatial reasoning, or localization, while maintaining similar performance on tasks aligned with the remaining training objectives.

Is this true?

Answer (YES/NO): NO